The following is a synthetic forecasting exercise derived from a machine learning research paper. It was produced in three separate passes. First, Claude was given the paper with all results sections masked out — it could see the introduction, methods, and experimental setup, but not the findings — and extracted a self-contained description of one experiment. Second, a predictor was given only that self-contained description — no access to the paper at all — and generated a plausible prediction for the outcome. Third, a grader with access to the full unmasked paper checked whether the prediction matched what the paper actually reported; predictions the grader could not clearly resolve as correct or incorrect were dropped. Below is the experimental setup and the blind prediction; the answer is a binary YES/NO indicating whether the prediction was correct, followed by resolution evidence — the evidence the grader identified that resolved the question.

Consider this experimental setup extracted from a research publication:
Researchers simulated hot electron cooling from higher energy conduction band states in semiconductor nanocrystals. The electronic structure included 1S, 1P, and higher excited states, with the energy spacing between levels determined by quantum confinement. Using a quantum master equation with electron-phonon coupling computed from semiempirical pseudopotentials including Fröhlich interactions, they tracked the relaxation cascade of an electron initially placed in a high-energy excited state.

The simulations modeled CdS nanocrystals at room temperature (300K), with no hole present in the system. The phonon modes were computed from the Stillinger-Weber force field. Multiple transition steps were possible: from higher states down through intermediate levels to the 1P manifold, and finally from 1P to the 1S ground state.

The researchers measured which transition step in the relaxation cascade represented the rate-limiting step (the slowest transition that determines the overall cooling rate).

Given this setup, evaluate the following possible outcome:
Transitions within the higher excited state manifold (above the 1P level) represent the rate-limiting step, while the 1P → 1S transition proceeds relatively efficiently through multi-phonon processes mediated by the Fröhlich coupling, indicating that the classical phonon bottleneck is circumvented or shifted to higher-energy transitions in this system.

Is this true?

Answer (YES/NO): NO